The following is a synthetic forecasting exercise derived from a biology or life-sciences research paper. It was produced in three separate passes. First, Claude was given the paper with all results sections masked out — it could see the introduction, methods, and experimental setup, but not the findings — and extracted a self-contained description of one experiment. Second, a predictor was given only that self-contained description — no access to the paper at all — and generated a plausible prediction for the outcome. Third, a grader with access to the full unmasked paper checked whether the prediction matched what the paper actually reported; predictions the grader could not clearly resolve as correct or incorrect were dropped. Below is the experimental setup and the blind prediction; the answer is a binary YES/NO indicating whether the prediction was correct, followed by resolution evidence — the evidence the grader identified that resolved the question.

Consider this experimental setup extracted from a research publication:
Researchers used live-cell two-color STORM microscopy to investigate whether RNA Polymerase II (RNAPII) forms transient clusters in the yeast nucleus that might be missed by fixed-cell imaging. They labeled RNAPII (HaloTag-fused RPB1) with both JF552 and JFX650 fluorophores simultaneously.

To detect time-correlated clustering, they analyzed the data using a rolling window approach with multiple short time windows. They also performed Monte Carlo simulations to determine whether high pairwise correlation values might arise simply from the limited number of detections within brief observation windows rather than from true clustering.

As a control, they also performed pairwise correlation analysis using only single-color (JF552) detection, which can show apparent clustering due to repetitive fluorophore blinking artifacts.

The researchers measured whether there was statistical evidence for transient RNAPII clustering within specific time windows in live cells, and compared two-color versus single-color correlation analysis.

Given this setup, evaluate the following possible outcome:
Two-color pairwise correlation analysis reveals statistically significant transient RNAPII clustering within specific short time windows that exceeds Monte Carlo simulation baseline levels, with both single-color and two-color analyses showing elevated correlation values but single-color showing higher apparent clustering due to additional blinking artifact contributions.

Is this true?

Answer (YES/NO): NO